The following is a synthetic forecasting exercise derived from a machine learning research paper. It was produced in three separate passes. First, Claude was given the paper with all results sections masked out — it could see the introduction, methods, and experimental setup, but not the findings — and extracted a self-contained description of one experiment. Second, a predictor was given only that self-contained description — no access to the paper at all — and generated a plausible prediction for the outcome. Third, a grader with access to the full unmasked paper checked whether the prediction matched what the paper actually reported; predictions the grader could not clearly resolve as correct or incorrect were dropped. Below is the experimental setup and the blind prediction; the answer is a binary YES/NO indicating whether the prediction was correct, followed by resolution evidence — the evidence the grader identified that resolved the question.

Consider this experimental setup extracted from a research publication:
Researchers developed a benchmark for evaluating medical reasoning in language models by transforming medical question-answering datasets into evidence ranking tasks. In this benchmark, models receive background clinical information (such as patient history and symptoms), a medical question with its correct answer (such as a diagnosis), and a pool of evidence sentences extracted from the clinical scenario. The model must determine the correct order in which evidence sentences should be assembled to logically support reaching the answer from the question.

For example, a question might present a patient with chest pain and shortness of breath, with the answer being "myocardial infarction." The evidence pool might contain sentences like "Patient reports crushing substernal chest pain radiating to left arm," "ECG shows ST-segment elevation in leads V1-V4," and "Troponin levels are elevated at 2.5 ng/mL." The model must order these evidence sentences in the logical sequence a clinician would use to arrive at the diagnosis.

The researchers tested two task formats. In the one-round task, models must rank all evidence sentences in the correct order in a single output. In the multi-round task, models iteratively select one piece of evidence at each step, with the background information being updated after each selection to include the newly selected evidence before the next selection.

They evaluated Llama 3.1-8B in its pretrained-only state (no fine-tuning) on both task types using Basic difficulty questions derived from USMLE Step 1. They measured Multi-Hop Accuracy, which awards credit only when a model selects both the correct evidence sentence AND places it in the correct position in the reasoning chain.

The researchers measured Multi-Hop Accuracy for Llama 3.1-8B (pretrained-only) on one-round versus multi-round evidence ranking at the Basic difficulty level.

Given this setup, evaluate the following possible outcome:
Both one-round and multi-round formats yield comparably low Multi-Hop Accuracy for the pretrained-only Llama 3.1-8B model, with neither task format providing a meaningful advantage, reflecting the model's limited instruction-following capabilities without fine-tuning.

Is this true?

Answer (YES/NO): NO